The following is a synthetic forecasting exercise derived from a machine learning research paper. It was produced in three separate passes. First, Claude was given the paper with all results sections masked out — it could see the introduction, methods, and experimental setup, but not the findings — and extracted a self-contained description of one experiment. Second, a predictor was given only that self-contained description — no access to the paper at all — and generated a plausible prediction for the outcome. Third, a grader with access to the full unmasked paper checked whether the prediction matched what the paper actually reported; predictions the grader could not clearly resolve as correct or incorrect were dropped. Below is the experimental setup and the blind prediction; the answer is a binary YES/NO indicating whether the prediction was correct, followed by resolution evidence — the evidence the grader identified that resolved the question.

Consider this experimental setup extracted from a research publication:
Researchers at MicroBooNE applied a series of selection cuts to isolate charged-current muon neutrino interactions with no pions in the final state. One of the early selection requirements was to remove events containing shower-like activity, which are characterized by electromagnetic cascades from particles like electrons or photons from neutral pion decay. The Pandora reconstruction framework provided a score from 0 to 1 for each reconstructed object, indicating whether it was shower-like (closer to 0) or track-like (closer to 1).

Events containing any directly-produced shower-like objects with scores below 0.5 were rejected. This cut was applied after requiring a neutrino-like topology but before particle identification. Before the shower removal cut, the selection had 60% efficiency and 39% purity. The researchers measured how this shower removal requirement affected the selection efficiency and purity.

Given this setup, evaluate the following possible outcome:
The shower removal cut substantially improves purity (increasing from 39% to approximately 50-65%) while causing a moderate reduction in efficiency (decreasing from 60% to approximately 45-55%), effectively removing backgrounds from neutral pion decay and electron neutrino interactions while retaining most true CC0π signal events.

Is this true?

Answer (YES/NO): YES